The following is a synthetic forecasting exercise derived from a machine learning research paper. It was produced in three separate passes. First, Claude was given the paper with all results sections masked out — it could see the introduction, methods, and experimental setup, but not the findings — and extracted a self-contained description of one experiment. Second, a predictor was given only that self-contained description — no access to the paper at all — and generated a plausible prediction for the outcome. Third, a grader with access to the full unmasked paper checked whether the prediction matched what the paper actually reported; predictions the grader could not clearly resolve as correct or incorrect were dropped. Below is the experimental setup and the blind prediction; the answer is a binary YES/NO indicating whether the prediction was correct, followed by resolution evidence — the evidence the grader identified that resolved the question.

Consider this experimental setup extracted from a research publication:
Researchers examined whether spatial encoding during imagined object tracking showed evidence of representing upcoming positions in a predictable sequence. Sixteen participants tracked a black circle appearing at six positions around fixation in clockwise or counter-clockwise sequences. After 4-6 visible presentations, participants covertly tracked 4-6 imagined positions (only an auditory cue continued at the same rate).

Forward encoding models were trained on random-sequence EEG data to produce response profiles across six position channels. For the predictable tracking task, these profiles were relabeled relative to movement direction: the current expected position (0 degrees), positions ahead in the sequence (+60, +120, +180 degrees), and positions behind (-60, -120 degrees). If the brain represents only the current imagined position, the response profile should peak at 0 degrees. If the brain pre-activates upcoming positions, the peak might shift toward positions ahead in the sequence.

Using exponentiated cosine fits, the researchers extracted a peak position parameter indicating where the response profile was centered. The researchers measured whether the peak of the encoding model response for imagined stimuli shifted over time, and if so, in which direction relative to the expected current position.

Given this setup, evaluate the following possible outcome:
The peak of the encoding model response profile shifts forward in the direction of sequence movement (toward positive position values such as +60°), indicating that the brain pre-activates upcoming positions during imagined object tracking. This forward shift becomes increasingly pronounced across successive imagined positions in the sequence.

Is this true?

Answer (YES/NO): NO